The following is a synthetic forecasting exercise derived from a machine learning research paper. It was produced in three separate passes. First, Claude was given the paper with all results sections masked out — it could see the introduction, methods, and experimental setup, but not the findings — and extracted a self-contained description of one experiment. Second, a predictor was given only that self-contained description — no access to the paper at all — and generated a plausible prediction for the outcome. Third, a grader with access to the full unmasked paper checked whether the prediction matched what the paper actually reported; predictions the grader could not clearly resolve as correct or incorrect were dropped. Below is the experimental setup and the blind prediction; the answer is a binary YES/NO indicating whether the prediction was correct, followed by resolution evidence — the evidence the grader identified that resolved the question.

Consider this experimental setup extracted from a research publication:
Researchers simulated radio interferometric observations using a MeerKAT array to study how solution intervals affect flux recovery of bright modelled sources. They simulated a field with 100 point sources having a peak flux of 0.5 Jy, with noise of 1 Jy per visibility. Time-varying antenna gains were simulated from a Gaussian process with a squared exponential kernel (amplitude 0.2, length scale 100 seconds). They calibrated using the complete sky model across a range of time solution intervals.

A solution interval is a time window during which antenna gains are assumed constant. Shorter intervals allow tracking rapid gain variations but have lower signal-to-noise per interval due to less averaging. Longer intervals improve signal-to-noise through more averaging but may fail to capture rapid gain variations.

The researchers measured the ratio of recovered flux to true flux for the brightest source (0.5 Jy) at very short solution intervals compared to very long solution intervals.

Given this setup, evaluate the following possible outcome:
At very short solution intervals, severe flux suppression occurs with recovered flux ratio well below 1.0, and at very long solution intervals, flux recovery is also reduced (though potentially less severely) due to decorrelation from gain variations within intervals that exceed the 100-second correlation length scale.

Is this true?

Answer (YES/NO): NO